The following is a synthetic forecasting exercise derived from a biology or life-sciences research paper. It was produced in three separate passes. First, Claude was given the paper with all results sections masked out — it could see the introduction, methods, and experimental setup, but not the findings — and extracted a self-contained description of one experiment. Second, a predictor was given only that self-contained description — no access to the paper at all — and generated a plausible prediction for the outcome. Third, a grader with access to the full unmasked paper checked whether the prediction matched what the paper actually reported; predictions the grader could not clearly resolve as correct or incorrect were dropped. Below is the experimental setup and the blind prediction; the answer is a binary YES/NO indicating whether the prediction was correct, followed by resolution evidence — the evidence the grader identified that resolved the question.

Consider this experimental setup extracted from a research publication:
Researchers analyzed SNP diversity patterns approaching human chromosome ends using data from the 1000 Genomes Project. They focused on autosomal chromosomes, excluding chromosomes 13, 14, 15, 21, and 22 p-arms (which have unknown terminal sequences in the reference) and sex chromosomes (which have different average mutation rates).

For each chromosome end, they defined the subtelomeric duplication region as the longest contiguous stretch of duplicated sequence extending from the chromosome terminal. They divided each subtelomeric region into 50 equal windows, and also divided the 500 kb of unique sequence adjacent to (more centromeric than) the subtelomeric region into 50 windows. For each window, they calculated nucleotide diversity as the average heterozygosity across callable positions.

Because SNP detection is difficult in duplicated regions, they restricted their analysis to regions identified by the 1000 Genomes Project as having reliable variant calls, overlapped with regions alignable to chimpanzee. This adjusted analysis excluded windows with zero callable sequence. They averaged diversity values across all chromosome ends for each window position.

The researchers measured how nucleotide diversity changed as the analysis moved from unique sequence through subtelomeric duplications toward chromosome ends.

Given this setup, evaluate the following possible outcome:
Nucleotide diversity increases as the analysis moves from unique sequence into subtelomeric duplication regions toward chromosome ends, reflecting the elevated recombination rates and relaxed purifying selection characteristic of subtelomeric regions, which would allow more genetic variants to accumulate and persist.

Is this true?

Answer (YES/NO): NO